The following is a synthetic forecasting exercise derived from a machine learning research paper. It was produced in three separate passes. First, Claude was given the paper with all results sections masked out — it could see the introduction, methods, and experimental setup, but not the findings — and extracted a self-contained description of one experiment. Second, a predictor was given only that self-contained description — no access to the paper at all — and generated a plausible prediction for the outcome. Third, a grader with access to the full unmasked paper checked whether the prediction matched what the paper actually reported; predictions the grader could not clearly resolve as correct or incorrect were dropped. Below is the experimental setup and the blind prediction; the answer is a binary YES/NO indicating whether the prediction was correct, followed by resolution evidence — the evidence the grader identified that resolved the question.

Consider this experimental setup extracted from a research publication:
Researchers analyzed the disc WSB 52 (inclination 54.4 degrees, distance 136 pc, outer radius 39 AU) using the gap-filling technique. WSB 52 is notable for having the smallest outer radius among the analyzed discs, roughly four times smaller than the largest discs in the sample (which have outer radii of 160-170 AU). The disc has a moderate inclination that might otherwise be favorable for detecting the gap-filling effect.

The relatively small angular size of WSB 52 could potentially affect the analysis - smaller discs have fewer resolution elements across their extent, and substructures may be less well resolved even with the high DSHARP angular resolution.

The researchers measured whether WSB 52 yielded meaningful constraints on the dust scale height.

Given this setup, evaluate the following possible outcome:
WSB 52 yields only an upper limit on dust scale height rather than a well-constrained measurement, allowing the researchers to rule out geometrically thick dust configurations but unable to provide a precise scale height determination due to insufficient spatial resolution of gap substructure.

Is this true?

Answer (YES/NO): NO